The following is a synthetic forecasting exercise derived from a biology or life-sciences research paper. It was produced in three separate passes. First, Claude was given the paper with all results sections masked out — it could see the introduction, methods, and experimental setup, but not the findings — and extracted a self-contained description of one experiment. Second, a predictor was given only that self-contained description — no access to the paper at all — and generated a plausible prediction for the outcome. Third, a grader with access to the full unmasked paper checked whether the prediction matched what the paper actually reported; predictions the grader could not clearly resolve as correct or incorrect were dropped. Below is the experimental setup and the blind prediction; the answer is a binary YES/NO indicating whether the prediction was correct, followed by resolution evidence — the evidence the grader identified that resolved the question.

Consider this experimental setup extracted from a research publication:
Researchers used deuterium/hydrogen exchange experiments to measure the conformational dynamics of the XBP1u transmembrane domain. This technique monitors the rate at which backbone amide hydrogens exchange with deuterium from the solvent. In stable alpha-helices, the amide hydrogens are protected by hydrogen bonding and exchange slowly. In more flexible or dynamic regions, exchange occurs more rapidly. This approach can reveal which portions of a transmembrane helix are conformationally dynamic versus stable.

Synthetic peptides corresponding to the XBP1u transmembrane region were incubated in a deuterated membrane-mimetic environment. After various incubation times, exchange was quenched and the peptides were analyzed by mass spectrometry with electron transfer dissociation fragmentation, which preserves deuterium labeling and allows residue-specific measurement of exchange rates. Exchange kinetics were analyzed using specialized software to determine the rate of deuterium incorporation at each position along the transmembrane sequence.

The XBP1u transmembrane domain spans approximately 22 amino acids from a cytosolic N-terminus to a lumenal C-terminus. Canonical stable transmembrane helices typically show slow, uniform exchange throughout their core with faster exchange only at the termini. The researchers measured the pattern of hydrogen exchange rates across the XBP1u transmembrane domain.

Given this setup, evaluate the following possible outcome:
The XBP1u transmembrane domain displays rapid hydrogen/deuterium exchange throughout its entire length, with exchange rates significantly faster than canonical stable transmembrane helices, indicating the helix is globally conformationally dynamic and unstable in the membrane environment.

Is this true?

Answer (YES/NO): NO